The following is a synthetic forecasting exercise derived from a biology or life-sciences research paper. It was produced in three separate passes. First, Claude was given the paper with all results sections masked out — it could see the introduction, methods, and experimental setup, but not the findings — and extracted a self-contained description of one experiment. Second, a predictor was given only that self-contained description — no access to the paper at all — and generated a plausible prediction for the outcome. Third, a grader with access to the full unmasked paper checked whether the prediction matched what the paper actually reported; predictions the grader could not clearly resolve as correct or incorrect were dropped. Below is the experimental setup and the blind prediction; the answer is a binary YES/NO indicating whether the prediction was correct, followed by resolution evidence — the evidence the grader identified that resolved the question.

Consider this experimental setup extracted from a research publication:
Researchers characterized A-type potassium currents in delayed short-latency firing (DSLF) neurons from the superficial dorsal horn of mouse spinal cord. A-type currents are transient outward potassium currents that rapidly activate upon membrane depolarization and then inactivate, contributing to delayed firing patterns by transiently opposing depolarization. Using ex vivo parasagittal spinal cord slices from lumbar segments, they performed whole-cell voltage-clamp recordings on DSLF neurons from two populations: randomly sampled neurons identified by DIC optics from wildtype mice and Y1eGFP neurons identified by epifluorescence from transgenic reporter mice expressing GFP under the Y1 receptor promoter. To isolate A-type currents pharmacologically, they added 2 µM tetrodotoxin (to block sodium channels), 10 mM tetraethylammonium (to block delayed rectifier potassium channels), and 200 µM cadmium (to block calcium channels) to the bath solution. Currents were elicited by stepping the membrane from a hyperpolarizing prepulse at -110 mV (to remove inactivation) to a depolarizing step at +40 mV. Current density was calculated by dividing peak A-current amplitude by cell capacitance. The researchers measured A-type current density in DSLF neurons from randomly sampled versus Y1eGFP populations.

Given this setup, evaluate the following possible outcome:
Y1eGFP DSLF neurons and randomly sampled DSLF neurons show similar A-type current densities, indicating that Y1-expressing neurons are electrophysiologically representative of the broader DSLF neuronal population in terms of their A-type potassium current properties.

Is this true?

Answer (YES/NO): NO